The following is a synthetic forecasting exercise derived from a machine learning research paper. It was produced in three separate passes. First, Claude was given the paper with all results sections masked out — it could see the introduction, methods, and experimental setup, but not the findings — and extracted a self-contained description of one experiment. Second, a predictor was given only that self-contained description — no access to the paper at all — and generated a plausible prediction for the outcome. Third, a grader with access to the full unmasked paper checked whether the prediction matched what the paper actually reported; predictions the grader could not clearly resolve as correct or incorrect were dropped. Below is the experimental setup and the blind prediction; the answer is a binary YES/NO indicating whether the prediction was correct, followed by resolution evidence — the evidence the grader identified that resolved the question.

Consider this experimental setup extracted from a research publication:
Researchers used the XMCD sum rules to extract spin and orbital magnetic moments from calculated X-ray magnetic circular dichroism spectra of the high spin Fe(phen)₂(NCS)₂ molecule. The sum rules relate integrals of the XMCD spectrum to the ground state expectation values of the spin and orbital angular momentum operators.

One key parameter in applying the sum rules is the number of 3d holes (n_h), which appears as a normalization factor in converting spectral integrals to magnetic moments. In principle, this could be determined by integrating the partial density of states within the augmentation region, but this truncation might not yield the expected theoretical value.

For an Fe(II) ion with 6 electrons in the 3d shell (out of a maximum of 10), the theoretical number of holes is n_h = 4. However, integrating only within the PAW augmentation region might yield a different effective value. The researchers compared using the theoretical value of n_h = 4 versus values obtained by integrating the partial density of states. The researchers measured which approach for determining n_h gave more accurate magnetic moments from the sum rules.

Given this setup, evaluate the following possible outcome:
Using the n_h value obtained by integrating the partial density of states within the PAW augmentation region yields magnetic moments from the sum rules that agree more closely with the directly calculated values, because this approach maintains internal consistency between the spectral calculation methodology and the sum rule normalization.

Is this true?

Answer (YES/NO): NO